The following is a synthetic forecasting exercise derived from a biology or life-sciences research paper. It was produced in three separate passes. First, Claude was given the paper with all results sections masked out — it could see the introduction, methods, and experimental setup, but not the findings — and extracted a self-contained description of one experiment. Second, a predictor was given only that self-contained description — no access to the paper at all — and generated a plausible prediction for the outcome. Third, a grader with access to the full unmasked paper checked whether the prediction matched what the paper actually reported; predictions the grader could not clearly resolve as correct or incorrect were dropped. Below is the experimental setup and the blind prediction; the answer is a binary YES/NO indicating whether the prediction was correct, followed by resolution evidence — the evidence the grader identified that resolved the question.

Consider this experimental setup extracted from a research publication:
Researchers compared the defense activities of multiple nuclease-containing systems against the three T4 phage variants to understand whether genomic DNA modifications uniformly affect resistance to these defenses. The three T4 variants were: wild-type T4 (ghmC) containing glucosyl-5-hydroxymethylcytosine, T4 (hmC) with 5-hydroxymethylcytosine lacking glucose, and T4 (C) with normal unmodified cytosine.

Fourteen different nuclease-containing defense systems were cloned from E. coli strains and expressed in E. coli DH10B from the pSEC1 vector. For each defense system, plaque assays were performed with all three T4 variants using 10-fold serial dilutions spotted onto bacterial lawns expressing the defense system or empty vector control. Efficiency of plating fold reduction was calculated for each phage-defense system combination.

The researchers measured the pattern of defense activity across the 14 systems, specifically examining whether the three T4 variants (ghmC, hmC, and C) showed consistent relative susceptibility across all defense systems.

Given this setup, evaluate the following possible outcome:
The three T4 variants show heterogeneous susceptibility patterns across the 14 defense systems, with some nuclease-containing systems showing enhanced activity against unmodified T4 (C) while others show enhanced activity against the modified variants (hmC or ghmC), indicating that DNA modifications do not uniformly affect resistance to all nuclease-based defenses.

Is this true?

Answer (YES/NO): YES